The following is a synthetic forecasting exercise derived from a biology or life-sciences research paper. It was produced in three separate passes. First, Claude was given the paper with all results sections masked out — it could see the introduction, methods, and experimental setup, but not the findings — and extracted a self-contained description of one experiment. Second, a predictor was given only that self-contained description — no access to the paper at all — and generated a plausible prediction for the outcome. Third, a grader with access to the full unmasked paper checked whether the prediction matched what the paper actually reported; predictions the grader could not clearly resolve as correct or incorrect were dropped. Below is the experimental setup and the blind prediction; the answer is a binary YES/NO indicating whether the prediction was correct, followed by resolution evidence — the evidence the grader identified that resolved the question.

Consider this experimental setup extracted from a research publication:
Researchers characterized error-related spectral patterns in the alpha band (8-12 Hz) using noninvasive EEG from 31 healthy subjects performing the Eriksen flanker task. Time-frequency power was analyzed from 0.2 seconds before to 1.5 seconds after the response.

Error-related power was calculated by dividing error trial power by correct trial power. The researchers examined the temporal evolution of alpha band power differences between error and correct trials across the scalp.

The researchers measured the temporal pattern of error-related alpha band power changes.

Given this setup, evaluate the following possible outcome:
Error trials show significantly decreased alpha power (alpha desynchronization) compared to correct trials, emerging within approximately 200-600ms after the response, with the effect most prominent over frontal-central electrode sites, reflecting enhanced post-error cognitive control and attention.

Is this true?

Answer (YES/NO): NO